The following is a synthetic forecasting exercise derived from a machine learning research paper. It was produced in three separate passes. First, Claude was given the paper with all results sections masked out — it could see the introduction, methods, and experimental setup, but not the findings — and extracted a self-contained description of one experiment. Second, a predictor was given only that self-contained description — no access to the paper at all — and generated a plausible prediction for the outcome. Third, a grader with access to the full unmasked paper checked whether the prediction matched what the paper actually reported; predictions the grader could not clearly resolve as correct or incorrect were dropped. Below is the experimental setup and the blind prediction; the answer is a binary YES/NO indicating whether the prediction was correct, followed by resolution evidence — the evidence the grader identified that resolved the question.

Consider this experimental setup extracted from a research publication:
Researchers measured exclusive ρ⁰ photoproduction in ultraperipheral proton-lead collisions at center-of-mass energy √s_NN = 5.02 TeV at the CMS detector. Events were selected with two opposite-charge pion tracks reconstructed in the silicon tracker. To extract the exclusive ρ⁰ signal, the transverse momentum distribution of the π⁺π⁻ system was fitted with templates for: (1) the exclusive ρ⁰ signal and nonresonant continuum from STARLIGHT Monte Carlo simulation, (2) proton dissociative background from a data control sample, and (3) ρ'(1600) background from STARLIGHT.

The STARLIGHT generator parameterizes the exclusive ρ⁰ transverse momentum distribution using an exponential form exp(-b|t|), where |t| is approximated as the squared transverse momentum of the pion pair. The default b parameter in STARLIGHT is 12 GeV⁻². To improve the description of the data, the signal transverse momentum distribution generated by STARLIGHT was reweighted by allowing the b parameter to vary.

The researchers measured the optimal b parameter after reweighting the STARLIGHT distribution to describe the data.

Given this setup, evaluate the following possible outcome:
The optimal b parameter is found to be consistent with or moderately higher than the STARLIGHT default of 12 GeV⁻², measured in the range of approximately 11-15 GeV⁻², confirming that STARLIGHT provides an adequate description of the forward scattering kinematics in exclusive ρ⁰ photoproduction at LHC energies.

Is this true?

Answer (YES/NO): YES